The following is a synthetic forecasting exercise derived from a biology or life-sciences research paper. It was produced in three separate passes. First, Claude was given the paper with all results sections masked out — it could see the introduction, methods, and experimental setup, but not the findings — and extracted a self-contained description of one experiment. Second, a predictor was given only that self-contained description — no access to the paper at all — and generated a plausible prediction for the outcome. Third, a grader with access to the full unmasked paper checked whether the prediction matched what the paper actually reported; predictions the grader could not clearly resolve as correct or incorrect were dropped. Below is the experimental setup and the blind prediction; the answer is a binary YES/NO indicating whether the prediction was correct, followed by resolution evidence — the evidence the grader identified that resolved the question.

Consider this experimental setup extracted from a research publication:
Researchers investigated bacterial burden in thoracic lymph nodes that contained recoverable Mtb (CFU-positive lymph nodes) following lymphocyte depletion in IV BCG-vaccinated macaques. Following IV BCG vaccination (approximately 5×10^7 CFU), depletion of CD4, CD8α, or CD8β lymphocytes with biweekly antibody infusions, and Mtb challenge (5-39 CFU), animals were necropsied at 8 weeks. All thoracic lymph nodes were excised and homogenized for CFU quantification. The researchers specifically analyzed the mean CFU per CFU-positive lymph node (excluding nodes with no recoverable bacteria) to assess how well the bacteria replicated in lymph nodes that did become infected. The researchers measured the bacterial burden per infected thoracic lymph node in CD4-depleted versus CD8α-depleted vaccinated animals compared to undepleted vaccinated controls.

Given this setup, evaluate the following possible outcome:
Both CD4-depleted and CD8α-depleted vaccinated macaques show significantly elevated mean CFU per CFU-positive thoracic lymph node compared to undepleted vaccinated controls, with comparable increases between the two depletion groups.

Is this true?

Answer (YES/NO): NO